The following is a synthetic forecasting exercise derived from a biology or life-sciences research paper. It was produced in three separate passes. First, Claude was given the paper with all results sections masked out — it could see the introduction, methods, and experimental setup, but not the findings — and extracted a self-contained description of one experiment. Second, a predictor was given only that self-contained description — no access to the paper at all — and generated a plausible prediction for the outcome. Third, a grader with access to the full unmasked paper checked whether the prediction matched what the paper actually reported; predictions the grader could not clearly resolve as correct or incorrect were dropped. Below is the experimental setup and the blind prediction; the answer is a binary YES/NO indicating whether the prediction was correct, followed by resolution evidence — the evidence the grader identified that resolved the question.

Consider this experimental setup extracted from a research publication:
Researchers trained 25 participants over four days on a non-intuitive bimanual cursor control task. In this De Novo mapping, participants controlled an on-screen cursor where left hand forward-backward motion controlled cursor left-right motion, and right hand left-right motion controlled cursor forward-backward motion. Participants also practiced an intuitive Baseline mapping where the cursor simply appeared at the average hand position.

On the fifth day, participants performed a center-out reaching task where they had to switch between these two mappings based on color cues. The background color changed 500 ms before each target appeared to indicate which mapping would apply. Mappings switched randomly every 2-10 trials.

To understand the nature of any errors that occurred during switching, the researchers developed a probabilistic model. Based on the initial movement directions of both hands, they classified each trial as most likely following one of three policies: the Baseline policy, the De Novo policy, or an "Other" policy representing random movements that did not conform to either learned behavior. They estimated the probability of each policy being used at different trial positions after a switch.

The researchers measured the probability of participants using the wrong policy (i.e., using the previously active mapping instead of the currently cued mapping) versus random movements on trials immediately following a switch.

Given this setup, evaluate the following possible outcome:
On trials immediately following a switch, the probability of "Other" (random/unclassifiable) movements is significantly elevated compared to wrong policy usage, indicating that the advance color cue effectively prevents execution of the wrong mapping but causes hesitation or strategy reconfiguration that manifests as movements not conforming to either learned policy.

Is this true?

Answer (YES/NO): NO